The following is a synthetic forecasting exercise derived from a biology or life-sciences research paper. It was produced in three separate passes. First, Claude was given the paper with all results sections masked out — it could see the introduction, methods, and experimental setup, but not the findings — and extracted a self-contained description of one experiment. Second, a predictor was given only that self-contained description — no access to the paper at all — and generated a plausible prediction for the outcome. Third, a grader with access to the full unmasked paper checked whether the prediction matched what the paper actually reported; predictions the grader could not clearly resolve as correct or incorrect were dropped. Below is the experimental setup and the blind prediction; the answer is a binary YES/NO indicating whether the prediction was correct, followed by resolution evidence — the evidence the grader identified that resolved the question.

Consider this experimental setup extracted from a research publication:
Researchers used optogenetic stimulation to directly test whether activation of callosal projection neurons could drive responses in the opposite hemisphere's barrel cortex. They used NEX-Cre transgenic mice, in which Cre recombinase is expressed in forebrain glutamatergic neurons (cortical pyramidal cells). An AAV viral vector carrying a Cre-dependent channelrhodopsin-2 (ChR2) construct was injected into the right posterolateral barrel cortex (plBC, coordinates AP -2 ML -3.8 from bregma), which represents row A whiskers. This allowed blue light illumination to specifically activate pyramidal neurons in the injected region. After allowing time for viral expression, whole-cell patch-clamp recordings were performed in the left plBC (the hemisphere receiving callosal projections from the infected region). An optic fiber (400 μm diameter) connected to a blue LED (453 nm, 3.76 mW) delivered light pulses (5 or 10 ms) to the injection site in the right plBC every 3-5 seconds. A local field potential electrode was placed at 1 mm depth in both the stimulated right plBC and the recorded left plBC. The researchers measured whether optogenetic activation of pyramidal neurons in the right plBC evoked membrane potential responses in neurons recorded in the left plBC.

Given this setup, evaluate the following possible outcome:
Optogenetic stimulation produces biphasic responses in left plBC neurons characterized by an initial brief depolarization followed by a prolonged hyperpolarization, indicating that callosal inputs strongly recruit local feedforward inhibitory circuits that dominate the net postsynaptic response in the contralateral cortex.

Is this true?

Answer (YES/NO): NO